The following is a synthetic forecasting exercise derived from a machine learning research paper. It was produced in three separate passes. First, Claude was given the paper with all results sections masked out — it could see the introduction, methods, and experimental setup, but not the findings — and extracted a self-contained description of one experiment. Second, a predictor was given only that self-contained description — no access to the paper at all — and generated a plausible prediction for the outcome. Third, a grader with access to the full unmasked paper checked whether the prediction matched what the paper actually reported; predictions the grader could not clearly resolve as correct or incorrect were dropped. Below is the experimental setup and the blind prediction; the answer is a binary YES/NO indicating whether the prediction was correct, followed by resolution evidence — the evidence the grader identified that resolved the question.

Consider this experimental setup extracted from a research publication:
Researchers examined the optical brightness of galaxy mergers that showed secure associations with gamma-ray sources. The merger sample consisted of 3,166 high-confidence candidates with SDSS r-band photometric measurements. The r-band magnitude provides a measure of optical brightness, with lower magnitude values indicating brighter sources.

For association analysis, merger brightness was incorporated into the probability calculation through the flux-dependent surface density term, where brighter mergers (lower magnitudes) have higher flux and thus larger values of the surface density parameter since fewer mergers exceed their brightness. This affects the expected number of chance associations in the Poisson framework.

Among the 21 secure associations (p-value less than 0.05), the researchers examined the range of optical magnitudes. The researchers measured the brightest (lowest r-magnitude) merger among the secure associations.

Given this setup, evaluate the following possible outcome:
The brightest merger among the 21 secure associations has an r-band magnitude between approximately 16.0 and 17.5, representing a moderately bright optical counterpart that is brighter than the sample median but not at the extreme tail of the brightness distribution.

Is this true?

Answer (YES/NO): NO